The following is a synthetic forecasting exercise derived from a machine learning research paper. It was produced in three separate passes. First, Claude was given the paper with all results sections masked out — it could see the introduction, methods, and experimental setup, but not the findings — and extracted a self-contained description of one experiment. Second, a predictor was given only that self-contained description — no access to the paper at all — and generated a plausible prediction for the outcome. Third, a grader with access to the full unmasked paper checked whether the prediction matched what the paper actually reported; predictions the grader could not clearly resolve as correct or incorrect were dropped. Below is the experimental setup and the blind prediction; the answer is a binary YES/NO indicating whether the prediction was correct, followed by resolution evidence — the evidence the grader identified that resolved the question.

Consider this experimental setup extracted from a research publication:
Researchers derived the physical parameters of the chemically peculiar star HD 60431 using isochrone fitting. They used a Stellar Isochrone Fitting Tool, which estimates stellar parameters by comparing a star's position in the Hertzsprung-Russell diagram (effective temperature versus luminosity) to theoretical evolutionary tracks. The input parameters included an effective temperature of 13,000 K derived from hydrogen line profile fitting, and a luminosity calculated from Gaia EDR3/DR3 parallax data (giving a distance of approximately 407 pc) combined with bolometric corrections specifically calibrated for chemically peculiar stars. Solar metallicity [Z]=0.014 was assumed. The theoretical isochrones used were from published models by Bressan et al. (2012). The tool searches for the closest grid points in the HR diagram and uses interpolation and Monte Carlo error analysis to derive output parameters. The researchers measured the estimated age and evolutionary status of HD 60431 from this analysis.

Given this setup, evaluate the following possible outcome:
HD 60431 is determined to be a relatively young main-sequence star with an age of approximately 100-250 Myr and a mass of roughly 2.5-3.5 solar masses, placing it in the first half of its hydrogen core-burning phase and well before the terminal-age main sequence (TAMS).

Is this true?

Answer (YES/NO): NO